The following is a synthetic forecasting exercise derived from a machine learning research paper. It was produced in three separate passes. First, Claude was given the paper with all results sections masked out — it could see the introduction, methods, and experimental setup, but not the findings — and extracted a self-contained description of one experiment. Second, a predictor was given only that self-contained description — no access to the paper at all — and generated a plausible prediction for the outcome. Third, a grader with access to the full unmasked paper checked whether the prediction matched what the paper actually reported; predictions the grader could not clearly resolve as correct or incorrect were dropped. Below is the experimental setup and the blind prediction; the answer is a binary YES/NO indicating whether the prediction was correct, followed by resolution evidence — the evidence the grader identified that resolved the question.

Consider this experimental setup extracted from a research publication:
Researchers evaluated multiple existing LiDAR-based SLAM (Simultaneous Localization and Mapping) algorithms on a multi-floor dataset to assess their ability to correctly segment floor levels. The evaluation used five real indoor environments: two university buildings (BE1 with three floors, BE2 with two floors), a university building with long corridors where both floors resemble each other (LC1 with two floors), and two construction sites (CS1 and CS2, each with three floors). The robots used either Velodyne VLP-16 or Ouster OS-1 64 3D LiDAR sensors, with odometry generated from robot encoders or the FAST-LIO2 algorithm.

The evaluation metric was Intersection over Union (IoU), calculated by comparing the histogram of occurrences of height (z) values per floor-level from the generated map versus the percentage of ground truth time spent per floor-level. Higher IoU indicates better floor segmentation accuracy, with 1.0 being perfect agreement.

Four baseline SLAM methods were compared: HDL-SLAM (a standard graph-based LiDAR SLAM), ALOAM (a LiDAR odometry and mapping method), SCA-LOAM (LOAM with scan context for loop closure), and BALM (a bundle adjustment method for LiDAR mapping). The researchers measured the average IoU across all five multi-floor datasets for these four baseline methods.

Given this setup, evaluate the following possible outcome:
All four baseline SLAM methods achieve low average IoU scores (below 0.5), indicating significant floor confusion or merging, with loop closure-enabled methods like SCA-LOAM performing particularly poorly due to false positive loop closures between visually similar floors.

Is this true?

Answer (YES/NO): NO